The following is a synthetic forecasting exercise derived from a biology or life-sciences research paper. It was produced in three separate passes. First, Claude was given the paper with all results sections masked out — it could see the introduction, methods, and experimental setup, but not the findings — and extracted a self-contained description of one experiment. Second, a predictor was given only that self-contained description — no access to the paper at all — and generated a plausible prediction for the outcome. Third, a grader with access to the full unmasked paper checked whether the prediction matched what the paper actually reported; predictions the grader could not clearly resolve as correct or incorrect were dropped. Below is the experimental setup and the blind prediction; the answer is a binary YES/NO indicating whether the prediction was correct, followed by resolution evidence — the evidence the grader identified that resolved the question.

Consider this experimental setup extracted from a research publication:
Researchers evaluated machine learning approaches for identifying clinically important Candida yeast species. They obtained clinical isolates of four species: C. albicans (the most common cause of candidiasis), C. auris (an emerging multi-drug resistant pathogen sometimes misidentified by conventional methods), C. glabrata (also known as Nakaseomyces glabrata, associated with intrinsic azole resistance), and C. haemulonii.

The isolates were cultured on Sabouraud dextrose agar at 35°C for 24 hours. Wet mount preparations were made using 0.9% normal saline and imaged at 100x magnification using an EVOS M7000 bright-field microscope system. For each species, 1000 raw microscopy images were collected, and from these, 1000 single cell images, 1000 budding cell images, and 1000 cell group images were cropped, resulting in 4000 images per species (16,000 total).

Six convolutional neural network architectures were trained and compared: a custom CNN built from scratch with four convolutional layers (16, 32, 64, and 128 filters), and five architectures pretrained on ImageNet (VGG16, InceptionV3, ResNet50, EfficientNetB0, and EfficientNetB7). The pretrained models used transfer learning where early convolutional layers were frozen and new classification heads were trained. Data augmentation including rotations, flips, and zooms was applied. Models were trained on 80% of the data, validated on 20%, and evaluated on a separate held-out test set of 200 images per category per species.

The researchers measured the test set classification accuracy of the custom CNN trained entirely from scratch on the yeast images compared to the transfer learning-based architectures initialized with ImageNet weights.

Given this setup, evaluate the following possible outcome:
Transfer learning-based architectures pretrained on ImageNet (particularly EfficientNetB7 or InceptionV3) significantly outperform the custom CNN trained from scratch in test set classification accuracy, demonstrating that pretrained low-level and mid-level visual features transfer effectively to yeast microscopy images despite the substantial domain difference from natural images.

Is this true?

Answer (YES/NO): NO